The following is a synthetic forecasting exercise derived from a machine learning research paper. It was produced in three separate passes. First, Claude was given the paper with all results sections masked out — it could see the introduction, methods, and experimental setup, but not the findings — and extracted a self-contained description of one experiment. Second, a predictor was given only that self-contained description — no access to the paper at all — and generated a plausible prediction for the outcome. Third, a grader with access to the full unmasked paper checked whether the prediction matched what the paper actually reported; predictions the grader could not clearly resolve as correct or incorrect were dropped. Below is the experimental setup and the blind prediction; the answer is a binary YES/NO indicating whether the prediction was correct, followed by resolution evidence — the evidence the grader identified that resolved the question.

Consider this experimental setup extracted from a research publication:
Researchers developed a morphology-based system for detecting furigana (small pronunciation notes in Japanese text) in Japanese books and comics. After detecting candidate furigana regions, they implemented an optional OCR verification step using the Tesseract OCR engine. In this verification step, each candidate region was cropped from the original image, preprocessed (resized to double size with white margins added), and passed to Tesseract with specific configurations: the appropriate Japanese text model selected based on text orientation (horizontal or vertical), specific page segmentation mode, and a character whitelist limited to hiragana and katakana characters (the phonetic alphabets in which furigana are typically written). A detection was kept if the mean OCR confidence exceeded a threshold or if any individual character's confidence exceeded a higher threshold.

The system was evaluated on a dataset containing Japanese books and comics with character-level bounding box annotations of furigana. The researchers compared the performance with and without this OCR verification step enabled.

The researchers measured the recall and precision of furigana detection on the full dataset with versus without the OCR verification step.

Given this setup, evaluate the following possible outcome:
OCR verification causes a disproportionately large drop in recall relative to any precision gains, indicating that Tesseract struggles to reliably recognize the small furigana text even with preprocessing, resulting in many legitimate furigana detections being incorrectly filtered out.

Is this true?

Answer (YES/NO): NO